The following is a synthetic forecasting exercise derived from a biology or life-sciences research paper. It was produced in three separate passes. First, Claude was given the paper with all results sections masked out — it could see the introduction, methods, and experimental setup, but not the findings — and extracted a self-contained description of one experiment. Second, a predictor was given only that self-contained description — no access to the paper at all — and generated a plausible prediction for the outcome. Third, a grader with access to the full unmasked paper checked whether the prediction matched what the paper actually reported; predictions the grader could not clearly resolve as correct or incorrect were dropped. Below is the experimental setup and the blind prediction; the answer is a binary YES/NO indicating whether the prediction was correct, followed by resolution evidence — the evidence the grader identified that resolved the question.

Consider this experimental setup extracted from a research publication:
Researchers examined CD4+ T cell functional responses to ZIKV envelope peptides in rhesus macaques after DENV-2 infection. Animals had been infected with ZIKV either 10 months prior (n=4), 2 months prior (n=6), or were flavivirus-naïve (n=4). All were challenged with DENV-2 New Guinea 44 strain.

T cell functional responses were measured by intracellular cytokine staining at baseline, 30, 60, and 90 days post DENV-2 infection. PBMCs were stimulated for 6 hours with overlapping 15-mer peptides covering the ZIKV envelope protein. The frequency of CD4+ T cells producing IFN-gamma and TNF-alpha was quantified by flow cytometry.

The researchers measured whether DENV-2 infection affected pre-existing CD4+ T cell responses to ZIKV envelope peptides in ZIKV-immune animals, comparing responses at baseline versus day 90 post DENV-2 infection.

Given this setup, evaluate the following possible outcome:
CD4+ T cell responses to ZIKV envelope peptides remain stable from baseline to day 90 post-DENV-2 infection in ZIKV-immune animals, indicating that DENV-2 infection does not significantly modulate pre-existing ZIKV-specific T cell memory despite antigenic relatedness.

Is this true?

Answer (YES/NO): NO